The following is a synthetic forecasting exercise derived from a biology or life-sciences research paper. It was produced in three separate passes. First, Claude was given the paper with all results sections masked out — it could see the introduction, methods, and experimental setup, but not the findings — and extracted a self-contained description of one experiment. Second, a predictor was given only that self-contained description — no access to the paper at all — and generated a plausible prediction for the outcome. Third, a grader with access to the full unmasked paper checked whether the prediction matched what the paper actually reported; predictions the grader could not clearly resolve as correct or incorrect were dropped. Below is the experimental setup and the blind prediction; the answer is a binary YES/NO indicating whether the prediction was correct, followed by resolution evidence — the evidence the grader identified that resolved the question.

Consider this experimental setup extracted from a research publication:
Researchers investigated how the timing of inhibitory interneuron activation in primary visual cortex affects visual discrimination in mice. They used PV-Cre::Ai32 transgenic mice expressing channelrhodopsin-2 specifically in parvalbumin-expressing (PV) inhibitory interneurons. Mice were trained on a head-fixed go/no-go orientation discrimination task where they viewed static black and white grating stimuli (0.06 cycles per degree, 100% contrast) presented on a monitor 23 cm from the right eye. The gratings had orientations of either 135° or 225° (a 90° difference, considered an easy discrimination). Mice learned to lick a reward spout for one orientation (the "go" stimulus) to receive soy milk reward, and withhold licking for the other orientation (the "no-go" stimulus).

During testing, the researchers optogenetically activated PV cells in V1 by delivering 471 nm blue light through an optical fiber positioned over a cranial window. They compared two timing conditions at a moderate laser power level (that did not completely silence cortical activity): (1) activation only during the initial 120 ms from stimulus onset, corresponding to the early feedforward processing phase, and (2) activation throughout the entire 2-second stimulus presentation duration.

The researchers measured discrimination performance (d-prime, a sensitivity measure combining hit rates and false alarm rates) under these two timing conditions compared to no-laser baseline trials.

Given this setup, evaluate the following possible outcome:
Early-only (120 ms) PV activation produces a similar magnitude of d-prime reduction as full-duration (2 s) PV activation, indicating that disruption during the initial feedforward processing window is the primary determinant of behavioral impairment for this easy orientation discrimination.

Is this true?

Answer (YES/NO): NO